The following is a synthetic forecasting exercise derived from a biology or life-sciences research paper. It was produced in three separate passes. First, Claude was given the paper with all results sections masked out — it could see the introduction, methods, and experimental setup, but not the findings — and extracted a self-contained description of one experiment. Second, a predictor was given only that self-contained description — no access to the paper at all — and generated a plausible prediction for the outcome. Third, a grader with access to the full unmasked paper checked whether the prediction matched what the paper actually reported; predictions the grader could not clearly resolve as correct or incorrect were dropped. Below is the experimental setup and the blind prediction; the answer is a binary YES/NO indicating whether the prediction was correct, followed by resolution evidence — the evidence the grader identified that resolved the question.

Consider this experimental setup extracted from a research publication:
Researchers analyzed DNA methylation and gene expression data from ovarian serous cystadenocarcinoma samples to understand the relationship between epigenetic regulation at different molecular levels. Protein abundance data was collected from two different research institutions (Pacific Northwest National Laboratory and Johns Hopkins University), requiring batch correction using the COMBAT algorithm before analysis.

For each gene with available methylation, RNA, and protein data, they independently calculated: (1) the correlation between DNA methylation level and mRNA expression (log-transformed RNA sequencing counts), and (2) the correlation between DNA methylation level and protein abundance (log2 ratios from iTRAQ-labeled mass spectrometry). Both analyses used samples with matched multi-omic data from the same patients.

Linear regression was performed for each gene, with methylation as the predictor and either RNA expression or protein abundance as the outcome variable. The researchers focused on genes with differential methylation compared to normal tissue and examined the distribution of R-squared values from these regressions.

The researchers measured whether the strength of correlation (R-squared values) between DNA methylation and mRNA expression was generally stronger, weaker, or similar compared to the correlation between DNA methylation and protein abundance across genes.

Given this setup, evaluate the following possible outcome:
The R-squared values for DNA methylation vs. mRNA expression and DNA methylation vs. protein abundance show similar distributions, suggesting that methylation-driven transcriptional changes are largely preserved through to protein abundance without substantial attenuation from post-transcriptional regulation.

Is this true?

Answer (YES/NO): NO